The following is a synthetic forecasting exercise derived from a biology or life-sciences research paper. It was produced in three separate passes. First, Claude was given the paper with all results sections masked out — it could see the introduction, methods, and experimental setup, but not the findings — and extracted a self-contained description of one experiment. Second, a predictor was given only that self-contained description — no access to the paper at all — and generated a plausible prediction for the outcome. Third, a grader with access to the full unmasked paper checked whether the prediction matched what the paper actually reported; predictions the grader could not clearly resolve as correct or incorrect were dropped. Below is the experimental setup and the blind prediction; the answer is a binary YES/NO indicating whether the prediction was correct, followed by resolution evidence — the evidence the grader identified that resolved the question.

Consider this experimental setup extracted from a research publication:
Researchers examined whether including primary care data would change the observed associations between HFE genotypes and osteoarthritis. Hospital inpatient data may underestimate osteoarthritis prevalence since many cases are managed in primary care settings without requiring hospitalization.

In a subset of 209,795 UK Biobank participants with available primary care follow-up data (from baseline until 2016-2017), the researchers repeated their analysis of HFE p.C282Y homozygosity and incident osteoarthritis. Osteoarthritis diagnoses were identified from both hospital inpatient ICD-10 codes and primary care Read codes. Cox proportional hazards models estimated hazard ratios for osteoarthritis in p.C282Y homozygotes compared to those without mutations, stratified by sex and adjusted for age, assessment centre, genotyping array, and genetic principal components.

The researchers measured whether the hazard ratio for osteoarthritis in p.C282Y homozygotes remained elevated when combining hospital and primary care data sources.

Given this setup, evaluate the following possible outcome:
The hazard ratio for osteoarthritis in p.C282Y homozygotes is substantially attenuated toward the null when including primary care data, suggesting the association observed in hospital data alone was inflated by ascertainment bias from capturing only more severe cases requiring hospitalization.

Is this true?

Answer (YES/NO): NO